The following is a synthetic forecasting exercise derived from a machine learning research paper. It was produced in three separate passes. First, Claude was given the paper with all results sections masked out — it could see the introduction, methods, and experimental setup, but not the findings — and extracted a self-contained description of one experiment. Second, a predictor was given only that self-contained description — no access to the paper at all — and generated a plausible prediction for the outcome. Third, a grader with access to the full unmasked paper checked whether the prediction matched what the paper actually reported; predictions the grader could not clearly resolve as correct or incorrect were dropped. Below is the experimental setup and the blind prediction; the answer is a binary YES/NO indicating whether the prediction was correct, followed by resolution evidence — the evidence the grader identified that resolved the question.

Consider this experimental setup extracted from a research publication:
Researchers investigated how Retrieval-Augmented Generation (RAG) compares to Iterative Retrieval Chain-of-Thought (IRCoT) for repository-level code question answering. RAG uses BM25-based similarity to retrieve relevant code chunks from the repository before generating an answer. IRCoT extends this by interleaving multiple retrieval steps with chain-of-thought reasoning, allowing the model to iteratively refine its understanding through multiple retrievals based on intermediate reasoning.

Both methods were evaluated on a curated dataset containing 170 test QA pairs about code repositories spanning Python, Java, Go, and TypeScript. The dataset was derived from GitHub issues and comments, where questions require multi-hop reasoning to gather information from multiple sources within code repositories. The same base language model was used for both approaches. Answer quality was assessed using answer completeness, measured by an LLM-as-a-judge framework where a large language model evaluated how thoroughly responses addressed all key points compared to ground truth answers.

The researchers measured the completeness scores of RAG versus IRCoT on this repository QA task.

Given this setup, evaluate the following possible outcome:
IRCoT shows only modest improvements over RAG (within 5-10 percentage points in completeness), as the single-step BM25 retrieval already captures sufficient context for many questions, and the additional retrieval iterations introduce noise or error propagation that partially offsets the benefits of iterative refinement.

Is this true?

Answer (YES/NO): NO